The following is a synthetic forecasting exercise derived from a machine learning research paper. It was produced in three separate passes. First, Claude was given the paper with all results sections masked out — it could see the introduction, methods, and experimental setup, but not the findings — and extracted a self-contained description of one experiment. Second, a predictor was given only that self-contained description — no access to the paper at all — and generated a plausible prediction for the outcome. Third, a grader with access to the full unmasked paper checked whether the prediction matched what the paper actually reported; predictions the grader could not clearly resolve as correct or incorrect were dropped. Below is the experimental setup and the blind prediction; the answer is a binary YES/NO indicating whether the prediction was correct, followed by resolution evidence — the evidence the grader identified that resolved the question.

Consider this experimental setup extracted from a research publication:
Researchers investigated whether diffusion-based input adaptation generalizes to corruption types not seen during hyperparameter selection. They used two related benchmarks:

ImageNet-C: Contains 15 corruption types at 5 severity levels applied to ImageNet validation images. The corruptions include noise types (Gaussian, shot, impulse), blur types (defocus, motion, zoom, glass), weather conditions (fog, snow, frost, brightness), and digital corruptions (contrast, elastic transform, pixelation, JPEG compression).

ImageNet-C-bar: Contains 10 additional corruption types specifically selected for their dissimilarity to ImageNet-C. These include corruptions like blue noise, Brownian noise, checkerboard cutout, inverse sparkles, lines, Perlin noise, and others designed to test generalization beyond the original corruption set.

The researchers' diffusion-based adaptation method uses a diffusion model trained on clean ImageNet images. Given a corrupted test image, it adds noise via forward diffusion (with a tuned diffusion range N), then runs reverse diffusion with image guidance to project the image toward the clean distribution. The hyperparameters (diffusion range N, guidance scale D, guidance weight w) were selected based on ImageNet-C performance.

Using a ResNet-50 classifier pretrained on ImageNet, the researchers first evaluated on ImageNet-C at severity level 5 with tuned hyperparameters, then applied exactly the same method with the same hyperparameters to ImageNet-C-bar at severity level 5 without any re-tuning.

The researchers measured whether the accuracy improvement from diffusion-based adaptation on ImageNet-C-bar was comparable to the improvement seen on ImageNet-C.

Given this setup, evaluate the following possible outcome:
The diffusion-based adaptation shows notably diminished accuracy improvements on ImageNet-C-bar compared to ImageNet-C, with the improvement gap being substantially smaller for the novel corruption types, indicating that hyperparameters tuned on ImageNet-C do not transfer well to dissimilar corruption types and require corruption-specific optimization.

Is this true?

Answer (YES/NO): NO